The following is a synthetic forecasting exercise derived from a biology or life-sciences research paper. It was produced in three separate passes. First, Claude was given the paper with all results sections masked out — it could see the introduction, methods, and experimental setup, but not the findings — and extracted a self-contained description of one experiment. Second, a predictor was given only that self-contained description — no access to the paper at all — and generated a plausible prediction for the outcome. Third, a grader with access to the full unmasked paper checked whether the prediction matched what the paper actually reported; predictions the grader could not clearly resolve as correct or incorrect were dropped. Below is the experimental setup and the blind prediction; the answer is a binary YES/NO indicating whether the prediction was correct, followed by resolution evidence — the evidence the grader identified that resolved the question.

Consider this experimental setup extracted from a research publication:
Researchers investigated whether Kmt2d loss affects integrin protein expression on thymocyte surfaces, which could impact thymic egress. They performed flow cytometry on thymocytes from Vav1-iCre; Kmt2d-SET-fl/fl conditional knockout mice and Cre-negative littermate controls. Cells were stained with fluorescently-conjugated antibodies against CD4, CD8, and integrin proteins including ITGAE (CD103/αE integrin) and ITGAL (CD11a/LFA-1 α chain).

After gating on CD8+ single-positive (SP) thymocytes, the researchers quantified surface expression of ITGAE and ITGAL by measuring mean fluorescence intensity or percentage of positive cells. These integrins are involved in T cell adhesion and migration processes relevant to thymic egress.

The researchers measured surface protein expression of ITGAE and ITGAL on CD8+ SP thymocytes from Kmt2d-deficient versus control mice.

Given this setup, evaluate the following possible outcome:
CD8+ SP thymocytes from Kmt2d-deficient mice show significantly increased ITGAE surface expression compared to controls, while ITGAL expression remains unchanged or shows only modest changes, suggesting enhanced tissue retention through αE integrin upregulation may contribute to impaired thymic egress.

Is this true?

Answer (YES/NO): NO